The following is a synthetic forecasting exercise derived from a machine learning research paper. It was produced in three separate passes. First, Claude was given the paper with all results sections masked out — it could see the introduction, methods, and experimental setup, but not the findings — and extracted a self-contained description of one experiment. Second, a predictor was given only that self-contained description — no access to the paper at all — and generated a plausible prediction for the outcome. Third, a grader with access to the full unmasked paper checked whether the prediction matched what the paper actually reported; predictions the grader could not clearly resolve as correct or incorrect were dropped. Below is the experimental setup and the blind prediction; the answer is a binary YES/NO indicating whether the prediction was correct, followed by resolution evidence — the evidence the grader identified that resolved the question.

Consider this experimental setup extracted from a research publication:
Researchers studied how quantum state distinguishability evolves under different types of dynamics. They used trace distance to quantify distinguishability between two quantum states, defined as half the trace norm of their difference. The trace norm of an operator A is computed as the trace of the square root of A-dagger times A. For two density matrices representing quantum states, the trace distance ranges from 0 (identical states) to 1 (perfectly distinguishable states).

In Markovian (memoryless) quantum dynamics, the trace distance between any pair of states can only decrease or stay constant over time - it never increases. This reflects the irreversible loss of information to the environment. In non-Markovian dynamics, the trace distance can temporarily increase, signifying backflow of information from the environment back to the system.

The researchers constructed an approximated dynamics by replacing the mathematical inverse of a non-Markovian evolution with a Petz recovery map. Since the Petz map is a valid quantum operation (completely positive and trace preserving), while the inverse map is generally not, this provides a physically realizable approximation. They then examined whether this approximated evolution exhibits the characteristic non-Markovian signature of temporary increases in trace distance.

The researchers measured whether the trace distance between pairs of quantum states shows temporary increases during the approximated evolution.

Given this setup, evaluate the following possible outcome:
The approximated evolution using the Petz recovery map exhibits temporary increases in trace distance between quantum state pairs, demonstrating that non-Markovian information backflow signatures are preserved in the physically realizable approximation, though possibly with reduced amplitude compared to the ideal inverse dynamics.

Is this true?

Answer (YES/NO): YES